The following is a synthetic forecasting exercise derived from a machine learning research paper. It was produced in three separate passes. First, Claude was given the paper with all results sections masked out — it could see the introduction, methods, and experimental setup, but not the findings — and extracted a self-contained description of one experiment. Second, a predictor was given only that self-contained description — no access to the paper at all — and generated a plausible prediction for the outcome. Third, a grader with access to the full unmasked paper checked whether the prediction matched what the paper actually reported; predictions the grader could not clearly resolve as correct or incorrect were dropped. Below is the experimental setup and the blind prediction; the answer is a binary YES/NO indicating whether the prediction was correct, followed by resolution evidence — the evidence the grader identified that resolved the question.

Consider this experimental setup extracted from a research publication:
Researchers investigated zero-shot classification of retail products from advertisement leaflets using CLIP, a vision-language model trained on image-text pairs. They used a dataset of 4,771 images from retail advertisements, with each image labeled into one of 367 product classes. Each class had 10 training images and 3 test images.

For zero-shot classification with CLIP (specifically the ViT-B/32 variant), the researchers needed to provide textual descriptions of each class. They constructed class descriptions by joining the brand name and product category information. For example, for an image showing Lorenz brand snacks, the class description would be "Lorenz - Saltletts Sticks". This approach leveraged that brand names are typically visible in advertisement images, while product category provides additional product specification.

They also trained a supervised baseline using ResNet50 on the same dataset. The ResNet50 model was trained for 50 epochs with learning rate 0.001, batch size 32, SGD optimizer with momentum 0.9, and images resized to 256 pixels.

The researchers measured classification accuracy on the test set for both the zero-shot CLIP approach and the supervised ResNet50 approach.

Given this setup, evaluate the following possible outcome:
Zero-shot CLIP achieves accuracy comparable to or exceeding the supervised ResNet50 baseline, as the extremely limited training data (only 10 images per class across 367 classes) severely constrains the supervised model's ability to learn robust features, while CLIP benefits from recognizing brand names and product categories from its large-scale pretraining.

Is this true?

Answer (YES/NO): NO